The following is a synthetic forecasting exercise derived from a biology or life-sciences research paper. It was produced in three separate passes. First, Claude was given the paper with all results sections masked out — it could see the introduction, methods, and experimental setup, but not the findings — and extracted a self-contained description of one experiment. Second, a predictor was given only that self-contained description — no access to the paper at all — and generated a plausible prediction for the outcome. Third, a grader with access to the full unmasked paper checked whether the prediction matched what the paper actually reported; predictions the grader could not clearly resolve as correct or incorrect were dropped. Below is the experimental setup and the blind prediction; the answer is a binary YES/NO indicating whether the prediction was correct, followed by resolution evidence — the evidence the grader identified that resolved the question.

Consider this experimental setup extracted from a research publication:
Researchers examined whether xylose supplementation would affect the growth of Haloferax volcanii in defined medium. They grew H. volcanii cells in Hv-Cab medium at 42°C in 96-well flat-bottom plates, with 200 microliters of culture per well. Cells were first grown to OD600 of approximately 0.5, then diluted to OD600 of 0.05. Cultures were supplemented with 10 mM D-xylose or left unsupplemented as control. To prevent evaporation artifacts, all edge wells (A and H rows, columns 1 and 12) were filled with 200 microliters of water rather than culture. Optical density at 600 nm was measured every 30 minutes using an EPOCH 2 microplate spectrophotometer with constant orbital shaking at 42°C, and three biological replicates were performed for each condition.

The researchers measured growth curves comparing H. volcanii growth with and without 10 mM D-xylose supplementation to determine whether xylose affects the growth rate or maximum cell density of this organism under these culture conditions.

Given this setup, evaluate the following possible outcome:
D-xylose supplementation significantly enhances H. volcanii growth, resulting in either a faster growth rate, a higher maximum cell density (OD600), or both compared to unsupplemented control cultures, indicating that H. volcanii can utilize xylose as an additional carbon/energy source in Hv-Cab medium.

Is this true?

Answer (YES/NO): NO